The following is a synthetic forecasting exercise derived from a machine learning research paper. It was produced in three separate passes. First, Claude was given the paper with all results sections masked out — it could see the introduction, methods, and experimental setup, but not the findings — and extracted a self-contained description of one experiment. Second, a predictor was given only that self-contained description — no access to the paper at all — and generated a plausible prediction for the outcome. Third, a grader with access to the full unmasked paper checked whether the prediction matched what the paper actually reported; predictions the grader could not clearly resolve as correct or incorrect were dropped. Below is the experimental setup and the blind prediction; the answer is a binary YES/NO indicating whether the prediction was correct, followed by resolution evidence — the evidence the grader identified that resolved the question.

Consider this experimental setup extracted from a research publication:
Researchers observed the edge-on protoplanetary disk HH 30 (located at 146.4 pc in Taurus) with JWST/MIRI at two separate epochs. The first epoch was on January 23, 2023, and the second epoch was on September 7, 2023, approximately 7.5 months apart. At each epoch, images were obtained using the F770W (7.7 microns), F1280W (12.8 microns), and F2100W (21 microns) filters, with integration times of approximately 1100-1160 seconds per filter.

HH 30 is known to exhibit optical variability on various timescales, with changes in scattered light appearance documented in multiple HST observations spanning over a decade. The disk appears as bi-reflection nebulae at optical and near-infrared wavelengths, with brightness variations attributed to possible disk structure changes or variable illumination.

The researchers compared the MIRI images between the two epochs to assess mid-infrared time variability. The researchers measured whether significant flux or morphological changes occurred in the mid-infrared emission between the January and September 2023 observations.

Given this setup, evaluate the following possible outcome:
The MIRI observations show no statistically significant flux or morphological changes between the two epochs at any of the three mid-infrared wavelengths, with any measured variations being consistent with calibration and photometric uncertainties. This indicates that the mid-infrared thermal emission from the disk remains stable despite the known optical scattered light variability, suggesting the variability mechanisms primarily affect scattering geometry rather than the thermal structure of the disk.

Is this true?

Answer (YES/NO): NO